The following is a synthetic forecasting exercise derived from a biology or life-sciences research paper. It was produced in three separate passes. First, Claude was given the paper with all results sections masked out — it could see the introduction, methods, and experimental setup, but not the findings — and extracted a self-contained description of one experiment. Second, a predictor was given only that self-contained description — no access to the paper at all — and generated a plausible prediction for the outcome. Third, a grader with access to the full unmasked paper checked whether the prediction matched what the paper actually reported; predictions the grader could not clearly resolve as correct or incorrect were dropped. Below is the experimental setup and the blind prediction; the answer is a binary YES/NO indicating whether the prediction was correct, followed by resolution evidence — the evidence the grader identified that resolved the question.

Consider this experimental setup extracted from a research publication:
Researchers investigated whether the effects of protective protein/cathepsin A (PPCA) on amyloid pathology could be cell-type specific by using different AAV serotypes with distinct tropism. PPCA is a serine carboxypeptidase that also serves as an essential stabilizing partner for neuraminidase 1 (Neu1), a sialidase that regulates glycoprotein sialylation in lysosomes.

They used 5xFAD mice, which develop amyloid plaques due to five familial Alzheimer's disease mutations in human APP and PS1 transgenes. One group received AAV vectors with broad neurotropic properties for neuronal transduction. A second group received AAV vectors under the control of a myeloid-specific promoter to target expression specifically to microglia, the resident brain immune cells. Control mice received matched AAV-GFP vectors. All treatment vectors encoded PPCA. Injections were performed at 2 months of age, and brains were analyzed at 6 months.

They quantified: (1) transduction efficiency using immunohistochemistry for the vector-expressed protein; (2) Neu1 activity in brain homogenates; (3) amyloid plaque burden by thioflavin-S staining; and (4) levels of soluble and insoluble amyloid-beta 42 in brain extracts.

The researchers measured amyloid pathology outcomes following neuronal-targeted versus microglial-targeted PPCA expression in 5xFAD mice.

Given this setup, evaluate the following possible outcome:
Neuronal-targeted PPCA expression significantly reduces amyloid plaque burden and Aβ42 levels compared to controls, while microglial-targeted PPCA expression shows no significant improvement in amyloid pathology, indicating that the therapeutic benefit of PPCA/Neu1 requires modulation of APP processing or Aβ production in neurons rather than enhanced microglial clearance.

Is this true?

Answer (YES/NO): NO